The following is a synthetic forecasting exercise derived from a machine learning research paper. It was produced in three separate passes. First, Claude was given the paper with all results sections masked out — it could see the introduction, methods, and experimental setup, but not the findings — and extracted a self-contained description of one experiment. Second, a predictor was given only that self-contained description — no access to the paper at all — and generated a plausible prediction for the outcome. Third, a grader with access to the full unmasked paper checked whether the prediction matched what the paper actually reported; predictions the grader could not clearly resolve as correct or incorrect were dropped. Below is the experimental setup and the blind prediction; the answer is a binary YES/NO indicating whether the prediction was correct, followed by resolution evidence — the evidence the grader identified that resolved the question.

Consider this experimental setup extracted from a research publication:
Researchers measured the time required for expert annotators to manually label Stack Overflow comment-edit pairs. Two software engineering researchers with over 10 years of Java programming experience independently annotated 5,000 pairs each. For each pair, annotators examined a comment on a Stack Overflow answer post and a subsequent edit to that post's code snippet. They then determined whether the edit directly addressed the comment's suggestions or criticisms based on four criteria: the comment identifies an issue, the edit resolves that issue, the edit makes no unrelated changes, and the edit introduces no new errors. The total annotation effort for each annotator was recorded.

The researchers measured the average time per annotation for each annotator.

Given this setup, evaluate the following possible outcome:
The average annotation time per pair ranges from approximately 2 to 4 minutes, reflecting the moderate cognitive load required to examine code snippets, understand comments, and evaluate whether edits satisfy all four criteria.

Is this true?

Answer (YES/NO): NO